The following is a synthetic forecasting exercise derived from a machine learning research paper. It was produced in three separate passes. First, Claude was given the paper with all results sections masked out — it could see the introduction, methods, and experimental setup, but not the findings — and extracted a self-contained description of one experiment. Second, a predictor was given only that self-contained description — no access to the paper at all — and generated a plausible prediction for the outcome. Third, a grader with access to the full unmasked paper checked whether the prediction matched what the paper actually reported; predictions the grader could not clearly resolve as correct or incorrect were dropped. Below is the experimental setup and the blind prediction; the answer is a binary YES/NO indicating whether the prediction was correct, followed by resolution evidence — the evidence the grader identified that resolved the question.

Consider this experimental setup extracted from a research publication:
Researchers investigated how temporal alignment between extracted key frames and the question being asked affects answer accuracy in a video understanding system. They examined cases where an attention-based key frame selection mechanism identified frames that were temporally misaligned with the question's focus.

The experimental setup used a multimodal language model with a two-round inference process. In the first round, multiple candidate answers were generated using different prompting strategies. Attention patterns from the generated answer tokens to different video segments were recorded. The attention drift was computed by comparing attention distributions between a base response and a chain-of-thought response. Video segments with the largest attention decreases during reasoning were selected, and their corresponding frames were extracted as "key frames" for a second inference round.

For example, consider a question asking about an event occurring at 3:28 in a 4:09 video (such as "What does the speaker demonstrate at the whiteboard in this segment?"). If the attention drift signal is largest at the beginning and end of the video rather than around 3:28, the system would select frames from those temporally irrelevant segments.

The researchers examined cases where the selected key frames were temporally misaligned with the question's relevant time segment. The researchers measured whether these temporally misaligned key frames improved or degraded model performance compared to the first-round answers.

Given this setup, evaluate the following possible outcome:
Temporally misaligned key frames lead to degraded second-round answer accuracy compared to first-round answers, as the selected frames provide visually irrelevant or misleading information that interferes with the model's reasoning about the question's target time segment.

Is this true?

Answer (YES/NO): YES